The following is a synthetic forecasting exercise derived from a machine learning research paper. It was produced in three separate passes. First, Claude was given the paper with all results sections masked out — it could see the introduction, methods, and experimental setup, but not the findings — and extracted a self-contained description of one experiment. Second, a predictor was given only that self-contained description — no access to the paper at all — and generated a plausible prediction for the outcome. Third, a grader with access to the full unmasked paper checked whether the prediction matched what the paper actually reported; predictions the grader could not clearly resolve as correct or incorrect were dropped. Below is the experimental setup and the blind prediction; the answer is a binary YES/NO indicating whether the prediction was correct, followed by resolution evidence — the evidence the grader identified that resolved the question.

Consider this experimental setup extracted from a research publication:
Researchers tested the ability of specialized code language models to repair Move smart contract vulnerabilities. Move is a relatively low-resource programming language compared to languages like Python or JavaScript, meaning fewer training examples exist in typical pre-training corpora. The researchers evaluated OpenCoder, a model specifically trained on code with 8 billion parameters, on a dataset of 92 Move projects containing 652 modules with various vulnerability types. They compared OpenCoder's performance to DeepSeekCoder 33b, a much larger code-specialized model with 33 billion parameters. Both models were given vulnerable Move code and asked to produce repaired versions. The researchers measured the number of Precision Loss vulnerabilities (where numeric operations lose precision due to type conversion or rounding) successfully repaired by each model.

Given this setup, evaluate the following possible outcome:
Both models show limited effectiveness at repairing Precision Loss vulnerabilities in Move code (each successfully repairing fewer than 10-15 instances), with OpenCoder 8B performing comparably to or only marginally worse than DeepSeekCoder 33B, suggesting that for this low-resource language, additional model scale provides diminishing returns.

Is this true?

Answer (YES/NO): YES